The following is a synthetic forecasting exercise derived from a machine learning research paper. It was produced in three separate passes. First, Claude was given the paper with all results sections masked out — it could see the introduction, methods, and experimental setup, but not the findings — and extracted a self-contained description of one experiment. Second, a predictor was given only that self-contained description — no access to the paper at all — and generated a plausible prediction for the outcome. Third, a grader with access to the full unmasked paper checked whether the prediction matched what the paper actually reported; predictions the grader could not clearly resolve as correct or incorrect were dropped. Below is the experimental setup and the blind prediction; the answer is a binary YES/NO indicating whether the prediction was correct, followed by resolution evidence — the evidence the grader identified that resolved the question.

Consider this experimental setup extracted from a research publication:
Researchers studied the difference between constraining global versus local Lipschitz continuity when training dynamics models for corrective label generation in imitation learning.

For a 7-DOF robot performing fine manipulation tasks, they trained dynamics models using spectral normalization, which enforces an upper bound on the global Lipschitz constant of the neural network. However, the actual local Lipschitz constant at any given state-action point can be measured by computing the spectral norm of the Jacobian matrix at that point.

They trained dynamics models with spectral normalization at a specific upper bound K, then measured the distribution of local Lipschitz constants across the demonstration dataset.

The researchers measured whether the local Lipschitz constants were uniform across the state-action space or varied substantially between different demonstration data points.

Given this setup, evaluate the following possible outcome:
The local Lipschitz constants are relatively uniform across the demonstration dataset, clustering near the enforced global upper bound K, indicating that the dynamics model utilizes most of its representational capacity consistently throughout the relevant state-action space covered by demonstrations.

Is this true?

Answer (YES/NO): NO